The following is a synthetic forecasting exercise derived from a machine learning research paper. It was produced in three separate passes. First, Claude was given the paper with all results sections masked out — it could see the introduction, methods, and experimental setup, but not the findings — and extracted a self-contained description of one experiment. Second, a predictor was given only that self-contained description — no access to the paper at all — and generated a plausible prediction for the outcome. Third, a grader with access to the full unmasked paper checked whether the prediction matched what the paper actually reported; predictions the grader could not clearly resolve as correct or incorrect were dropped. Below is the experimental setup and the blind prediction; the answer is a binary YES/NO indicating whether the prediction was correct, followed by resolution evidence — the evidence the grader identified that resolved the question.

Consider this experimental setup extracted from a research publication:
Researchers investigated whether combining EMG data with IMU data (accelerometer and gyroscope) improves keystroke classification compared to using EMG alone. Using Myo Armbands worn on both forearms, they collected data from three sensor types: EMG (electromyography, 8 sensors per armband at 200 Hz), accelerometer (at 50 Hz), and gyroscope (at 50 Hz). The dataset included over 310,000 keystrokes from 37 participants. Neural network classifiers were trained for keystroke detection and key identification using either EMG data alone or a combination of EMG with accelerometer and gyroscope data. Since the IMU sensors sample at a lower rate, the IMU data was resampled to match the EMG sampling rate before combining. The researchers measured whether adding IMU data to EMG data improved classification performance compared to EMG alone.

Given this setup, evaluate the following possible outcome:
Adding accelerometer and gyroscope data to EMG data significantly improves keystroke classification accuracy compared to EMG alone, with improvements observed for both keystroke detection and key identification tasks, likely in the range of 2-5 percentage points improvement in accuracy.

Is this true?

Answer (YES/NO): NO